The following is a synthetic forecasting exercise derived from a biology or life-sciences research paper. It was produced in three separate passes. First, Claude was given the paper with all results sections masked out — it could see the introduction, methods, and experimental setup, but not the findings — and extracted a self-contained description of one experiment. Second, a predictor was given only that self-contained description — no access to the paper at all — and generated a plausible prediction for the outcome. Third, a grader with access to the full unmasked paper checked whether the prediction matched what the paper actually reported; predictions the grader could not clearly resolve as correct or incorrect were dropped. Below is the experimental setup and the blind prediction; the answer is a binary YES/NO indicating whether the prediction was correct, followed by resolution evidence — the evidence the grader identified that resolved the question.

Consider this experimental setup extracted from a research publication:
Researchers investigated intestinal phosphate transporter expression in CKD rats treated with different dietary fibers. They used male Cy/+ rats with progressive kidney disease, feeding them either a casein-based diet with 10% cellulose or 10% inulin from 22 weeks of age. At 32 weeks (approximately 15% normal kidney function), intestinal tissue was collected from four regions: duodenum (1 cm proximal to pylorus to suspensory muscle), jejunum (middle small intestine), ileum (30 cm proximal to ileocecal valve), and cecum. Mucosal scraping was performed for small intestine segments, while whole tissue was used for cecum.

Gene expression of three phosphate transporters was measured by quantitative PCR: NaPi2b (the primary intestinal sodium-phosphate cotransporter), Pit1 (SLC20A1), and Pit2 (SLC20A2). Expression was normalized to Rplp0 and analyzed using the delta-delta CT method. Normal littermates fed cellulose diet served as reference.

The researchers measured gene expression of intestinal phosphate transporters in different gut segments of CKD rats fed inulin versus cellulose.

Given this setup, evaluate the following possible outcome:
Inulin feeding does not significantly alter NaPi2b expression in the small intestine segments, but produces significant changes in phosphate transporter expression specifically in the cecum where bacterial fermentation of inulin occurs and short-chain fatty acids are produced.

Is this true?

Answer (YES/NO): NO